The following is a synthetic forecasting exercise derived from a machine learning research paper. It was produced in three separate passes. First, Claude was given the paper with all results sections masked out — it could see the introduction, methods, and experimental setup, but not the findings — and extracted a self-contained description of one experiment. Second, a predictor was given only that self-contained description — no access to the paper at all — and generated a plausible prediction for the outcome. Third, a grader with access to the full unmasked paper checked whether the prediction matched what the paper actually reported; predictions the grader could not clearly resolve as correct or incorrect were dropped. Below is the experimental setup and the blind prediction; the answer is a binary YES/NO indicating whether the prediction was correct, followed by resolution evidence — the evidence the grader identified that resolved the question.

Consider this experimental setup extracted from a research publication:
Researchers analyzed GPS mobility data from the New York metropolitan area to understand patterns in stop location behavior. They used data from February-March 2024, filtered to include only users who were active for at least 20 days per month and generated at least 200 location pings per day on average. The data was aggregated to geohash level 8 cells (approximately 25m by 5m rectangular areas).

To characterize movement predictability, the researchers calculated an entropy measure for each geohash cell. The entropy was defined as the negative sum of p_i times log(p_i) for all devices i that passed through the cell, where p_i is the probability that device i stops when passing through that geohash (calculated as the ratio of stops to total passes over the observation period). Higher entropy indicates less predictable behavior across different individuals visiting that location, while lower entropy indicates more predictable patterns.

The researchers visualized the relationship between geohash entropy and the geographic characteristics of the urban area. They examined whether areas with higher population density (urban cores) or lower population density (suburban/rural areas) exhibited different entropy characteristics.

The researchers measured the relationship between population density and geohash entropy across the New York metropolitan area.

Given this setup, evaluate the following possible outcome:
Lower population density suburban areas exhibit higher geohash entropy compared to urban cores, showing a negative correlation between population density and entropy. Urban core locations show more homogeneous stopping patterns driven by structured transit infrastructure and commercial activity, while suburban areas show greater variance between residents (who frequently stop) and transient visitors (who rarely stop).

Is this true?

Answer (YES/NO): NO